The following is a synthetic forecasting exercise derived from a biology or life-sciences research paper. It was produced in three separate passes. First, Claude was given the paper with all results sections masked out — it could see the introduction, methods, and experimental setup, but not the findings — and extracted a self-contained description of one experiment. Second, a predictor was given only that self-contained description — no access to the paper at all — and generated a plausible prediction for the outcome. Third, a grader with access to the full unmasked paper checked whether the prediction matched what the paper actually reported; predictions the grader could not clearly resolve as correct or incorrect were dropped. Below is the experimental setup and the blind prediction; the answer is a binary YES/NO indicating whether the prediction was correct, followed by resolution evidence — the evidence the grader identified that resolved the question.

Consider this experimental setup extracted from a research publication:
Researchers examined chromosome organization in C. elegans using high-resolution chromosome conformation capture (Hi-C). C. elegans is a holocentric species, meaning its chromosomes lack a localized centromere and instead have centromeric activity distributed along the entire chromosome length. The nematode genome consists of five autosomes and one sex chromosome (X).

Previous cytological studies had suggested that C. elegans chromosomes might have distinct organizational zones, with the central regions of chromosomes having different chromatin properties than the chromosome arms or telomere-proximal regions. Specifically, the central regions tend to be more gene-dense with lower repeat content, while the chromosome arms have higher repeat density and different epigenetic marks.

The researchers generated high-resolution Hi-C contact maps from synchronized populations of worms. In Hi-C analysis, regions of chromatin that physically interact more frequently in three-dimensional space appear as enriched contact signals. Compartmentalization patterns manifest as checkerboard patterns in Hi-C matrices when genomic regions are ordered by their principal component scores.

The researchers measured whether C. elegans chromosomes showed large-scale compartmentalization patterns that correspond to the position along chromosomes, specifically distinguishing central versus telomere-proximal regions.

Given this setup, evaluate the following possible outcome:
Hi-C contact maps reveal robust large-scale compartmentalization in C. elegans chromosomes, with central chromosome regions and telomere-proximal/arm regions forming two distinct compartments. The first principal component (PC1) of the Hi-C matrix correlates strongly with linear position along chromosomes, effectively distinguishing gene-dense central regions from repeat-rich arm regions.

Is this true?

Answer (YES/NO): YES